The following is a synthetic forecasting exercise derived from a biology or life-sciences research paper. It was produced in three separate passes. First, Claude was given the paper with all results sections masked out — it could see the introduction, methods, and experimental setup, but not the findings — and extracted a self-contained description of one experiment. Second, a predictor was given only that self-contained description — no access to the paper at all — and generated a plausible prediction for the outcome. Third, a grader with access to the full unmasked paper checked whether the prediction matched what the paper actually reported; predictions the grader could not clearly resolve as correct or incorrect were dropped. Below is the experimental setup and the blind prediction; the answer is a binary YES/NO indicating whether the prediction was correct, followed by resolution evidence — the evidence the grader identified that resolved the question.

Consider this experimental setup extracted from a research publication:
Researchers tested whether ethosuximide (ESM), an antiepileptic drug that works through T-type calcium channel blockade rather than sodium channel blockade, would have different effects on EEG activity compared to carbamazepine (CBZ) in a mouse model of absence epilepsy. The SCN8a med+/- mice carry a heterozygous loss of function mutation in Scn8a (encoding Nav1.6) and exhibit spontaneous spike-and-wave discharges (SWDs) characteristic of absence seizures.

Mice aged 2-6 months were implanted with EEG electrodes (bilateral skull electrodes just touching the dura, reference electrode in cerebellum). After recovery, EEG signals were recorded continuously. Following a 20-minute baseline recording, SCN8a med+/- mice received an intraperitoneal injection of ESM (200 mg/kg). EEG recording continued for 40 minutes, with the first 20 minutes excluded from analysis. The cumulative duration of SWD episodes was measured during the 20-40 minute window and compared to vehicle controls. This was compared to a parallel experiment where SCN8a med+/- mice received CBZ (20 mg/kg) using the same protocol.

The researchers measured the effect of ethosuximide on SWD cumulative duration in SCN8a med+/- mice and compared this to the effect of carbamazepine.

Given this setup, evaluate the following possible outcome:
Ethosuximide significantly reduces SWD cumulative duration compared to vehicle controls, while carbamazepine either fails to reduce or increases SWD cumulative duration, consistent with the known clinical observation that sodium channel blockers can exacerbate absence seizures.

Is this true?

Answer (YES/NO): YES